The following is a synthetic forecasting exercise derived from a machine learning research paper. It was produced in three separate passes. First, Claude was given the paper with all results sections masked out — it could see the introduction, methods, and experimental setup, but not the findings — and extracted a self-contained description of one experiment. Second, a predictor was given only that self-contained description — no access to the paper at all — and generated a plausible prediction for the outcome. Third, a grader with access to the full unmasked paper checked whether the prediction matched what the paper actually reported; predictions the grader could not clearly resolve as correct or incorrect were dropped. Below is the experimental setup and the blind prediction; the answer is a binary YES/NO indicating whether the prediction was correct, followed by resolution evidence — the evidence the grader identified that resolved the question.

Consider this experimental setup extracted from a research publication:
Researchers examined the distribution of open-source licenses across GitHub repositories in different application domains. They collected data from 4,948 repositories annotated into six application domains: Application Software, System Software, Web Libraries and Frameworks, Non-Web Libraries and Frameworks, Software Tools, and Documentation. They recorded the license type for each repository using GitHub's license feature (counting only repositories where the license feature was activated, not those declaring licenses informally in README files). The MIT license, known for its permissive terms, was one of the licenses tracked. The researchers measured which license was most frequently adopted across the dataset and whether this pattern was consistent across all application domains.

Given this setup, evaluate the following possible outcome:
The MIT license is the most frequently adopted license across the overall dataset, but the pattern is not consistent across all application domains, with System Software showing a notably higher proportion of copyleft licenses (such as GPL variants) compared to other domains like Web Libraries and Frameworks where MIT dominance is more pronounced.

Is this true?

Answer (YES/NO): YES